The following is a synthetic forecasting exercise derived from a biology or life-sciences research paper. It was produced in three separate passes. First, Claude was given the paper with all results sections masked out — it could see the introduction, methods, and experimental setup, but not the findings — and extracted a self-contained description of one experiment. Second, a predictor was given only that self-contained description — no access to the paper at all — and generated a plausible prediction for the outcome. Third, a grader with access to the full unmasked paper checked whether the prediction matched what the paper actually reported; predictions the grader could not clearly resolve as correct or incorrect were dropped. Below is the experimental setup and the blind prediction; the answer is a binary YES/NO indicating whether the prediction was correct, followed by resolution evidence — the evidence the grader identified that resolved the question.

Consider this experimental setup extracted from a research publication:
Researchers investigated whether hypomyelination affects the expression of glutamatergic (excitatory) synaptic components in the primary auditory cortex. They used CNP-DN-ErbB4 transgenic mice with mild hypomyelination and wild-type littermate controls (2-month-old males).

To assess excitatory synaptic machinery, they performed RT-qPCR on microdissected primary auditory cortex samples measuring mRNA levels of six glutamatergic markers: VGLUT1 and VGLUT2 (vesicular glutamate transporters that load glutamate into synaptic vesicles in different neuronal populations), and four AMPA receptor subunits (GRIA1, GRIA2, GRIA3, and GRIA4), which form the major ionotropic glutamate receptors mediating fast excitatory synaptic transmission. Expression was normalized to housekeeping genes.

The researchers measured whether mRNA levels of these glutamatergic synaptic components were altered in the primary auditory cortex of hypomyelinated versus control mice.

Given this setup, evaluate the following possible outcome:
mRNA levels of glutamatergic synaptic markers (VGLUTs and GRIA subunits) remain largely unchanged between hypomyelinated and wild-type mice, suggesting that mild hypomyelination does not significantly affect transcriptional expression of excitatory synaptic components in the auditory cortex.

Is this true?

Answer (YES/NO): YES